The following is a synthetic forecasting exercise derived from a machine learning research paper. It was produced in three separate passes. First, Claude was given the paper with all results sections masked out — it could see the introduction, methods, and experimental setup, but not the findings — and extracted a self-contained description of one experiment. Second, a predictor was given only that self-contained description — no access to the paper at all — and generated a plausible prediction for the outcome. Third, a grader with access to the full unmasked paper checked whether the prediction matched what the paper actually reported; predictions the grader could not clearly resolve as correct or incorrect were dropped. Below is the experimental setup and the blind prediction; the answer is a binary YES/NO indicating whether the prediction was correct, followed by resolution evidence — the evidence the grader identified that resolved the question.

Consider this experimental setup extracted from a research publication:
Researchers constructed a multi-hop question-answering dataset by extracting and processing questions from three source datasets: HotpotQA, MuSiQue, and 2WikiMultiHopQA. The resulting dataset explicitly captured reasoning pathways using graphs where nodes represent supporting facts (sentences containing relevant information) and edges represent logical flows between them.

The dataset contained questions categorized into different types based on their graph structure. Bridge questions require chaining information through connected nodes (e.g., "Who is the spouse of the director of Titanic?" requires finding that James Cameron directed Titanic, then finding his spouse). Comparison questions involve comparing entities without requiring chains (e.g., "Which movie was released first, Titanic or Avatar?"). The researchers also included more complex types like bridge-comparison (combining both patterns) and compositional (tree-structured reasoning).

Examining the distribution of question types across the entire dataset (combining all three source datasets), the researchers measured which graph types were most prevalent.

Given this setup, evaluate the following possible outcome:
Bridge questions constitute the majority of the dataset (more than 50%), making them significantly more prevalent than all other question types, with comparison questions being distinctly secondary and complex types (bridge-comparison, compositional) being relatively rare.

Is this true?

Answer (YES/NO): YES